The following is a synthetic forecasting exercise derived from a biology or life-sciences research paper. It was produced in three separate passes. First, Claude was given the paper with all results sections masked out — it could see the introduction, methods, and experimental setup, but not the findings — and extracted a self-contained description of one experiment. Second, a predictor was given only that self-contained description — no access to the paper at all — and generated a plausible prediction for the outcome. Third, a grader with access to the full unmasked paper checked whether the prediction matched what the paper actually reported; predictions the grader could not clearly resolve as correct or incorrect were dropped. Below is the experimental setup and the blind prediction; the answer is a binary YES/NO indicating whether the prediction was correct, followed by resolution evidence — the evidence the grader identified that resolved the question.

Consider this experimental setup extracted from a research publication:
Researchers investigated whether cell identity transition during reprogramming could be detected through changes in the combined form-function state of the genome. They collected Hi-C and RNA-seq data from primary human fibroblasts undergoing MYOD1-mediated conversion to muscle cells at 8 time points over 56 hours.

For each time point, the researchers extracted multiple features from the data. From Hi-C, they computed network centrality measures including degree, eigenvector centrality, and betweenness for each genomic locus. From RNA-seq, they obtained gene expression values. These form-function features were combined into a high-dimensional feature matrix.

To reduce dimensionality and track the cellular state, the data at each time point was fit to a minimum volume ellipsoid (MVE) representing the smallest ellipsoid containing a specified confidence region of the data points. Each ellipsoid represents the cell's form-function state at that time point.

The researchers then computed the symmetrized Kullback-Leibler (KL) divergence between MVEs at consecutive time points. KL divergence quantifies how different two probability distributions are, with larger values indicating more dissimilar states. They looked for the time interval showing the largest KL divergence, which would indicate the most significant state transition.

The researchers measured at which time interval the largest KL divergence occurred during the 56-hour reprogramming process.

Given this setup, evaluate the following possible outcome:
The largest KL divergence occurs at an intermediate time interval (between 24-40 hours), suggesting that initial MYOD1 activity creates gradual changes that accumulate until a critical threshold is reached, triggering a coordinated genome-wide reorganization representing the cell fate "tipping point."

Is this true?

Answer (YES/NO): YES